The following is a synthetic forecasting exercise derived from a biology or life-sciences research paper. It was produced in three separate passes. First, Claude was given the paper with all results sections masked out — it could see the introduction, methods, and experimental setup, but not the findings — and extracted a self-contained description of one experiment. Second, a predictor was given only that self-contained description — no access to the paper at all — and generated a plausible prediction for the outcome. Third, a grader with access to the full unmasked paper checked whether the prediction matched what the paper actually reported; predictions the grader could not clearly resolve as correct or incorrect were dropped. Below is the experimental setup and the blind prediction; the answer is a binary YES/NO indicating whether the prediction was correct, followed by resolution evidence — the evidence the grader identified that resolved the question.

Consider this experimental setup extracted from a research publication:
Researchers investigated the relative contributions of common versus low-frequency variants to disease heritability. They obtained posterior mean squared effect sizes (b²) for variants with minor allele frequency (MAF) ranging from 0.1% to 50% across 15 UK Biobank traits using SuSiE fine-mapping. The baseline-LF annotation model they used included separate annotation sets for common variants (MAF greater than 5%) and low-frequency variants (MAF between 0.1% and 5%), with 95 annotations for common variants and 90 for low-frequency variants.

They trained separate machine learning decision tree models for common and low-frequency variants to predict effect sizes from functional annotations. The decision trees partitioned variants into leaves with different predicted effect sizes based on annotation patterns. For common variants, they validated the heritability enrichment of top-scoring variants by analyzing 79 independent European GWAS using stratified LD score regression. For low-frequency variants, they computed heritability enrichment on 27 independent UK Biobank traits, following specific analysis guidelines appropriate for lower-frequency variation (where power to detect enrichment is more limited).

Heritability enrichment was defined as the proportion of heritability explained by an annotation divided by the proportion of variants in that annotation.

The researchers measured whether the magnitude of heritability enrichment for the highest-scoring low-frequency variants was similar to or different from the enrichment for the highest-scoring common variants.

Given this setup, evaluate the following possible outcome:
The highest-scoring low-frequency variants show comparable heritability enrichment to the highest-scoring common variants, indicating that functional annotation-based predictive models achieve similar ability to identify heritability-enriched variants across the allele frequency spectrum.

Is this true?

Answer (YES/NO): NO